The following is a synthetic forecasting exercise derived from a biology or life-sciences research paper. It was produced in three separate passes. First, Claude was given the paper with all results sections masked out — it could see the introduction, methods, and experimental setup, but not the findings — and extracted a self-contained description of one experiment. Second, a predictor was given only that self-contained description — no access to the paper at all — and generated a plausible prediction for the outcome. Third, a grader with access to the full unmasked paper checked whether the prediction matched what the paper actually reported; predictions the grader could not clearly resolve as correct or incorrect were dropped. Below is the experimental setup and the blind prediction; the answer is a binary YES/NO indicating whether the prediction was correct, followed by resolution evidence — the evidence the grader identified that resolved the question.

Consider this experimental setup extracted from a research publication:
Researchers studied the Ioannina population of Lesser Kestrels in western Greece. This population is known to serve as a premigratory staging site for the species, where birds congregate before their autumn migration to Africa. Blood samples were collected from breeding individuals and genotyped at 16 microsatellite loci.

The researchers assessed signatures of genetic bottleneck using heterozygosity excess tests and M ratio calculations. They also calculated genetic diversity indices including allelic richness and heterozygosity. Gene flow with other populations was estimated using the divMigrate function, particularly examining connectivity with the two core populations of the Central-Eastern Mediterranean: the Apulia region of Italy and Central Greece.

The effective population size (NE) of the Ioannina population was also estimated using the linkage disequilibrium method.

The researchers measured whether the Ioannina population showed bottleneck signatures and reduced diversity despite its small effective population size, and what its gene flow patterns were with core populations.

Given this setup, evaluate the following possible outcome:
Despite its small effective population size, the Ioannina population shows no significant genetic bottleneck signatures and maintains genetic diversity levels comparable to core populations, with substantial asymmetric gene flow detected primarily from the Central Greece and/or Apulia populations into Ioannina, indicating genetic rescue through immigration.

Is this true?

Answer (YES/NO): NO